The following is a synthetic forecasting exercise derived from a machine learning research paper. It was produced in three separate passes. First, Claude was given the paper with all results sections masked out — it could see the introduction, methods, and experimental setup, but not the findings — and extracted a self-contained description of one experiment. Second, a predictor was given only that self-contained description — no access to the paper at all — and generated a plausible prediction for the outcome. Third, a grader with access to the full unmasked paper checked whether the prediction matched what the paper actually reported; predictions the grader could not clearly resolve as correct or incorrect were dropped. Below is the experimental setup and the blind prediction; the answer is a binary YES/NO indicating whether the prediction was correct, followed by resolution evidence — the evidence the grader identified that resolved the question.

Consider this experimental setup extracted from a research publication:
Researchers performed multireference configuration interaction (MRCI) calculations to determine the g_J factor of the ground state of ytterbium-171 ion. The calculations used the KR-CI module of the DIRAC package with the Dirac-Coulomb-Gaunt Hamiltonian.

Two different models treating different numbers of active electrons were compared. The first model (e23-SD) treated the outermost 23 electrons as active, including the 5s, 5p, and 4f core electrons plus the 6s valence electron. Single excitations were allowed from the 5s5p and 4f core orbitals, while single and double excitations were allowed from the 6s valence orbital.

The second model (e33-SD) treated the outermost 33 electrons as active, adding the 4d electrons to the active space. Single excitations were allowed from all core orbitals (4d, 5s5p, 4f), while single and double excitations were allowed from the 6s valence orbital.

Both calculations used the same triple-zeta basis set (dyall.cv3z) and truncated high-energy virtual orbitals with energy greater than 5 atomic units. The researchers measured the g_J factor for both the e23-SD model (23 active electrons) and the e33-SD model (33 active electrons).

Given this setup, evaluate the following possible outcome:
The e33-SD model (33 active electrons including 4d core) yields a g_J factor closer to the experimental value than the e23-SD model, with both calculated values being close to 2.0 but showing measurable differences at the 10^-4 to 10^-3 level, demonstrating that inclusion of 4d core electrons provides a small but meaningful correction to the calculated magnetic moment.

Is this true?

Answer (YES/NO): NO